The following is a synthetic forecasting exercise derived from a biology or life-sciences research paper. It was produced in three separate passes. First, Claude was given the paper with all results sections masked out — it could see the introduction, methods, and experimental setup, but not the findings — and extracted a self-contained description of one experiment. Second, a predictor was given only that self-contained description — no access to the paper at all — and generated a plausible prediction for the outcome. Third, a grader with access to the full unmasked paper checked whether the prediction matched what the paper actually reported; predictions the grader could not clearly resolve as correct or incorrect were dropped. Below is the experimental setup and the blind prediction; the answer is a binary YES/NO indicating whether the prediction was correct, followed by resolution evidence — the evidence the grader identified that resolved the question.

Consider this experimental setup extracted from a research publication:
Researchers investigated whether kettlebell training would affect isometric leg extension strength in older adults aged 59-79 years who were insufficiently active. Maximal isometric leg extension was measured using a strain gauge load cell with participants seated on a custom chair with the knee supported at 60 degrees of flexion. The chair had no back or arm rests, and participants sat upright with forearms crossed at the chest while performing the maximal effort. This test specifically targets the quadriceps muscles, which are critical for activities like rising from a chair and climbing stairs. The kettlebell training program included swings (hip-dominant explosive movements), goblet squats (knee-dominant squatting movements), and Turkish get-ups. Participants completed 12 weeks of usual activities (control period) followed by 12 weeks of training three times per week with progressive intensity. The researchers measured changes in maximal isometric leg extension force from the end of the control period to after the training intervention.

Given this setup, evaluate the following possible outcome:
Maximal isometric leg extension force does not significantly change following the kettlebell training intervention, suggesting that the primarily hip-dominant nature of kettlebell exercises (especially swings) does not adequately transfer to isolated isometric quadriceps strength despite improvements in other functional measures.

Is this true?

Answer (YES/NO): NO